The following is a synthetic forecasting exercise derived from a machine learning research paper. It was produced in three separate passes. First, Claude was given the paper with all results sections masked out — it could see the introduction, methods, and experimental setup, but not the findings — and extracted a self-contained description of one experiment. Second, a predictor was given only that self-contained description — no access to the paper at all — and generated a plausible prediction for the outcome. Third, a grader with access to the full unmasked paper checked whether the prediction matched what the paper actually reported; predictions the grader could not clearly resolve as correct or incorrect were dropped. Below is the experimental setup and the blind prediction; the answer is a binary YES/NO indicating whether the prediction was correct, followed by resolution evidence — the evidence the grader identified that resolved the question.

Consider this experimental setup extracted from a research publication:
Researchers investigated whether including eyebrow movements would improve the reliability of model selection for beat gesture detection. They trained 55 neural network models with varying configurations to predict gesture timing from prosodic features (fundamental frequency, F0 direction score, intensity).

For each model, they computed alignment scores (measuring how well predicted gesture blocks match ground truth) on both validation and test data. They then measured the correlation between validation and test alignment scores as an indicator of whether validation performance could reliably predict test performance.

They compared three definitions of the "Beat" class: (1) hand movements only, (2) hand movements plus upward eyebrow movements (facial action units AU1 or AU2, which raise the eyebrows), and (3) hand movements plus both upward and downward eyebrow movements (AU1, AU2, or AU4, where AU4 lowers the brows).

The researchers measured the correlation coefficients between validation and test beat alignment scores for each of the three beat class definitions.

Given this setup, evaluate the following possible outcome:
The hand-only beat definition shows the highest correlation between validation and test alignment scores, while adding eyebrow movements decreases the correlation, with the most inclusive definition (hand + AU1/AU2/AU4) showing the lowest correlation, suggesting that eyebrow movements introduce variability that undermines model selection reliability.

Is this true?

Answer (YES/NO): NO